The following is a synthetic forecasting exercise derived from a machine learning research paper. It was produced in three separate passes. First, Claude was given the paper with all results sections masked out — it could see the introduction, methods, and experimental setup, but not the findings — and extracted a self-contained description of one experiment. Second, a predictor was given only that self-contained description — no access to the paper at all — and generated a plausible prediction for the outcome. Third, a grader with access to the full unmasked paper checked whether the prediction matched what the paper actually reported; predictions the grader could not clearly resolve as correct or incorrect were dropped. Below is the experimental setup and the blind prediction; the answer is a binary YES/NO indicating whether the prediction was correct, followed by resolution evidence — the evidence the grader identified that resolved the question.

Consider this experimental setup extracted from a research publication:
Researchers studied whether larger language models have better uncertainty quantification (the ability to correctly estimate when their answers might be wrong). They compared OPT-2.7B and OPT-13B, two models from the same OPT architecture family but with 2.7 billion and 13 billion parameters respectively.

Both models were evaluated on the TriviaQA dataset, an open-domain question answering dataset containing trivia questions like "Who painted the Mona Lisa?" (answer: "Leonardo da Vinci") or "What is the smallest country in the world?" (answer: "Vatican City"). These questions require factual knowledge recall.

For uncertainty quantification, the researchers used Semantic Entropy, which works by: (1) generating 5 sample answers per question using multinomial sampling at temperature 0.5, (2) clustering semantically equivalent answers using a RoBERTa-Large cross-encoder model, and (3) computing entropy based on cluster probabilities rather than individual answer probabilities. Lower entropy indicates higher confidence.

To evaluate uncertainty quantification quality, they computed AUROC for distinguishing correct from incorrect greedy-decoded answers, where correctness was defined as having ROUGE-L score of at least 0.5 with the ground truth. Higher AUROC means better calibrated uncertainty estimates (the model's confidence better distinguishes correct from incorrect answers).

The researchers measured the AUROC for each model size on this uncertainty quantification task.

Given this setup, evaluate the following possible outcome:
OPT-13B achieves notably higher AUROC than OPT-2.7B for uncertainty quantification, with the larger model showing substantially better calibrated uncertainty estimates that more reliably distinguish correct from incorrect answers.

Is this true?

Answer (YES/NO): NO